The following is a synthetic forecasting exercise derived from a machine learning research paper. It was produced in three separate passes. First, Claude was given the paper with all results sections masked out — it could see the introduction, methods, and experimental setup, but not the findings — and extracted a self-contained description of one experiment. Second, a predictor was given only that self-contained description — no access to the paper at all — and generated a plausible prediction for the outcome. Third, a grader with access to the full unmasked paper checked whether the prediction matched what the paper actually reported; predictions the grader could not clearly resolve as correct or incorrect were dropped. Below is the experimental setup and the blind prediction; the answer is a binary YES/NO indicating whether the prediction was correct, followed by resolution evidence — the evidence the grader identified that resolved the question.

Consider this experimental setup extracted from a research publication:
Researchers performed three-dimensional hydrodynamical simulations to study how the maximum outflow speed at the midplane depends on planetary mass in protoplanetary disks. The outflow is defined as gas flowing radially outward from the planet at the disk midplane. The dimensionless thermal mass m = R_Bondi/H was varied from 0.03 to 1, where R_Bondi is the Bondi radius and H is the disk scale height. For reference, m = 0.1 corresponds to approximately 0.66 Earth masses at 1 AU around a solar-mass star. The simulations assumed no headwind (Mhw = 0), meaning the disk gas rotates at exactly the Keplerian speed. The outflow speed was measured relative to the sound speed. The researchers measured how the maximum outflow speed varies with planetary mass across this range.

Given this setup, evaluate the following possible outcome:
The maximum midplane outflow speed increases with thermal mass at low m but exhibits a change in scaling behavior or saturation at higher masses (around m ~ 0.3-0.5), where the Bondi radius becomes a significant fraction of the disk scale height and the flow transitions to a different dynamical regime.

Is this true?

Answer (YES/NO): YES